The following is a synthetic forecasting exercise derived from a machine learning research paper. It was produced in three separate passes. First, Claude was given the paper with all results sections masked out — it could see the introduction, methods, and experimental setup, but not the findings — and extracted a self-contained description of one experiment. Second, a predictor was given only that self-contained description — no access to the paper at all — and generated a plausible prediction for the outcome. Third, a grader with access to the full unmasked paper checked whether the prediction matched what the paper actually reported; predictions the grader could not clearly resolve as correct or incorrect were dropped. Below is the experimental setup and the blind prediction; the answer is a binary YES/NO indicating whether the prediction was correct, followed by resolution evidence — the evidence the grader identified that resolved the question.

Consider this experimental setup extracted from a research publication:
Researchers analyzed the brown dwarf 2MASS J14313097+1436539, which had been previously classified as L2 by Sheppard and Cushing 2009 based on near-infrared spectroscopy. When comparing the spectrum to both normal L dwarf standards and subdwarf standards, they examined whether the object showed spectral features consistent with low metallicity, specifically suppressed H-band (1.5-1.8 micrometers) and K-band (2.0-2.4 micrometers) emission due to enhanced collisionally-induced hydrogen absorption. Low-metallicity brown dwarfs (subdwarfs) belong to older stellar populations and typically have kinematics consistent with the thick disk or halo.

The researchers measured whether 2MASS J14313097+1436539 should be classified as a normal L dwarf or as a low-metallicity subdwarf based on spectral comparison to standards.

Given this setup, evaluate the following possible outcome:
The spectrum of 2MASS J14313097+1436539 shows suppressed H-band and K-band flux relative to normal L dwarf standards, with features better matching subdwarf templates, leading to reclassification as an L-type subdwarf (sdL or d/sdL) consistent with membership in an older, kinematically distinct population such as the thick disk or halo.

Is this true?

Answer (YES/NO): YES